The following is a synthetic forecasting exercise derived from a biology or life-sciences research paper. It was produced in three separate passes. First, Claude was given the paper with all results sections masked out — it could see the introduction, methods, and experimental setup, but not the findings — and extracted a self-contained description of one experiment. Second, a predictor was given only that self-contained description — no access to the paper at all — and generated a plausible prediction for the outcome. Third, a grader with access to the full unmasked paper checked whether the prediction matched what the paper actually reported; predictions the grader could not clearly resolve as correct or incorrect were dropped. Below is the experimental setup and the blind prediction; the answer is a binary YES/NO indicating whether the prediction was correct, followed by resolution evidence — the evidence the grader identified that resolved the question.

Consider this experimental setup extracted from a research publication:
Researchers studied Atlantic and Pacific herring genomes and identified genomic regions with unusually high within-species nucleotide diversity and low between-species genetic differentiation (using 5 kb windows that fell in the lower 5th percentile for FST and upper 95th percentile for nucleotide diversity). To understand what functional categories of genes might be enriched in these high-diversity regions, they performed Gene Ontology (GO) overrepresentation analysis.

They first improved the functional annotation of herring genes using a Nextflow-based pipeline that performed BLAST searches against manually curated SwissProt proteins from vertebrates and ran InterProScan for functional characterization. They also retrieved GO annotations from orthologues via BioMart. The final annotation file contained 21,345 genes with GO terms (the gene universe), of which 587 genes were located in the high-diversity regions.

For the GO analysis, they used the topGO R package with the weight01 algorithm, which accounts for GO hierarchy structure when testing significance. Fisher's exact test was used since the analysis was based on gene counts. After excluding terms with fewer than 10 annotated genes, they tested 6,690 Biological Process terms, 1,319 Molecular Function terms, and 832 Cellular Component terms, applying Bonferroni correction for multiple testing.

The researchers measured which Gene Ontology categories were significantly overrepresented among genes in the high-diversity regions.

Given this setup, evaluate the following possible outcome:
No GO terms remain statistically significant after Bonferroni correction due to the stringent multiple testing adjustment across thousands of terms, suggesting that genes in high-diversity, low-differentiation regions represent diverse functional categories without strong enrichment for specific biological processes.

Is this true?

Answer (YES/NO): NO